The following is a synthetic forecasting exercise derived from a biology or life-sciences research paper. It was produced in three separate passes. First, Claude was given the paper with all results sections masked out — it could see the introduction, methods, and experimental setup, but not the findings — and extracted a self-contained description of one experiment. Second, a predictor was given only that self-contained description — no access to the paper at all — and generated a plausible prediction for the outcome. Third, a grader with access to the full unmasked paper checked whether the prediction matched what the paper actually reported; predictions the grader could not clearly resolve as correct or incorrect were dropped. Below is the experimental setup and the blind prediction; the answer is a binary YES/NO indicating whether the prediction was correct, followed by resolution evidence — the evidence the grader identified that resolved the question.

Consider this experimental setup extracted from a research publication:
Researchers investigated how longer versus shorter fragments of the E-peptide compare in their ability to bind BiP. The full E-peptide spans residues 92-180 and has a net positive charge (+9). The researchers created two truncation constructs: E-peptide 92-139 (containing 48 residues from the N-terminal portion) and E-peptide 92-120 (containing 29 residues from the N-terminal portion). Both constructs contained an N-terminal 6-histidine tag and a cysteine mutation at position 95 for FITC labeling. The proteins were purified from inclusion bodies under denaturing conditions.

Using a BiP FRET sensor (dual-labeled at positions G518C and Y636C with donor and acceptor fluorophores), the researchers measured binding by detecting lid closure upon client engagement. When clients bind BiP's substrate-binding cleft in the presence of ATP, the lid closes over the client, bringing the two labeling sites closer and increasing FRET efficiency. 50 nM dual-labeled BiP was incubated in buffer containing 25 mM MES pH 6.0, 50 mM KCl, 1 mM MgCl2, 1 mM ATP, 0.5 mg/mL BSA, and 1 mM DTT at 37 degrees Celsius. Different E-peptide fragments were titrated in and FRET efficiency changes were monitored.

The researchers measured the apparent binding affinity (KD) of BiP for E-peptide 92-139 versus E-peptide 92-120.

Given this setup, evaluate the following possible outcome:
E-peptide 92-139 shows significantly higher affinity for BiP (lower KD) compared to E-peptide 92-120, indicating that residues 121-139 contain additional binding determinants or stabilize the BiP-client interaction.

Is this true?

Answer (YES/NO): NO